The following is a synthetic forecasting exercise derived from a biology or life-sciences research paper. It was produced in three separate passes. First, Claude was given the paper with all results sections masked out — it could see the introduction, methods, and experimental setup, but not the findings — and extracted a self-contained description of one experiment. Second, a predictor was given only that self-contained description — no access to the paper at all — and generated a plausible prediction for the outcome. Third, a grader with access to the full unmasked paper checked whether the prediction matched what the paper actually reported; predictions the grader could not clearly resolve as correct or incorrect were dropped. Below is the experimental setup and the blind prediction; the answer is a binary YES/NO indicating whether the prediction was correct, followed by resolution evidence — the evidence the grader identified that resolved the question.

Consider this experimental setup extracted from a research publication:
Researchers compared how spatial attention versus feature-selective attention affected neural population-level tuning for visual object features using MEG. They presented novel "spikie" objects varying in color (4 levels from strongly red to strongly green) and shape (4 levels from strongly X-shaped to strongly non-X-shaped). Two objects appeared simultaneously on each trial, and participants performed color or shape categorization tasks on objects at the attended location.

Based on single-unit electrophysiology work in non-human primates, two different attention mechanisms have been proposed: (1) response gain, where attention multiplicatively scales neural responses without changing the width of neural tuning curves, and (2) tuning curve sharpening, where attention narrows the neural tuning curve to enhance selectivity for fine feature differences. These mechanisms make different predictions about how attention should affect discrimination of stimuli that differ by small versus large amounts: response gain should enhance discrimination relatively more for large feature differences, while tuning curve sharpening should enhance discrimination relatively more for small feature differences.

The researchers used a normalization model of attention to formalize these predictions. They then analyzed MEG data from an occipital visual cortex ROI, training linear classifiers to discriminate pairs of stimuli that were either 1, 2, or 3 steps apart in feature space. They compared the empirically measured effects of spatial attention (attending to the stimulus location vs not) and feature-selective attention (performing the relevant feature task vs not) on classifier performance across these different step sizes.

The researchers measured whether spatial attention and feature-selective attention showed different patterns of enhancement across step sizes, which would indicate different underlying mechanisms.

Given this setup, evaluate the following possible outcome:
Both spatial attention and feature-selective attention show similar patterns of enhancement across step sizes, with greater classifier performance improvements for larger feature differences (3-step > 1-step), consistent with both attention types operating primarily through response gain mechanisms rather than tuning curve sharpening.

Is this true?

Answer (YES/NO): NO